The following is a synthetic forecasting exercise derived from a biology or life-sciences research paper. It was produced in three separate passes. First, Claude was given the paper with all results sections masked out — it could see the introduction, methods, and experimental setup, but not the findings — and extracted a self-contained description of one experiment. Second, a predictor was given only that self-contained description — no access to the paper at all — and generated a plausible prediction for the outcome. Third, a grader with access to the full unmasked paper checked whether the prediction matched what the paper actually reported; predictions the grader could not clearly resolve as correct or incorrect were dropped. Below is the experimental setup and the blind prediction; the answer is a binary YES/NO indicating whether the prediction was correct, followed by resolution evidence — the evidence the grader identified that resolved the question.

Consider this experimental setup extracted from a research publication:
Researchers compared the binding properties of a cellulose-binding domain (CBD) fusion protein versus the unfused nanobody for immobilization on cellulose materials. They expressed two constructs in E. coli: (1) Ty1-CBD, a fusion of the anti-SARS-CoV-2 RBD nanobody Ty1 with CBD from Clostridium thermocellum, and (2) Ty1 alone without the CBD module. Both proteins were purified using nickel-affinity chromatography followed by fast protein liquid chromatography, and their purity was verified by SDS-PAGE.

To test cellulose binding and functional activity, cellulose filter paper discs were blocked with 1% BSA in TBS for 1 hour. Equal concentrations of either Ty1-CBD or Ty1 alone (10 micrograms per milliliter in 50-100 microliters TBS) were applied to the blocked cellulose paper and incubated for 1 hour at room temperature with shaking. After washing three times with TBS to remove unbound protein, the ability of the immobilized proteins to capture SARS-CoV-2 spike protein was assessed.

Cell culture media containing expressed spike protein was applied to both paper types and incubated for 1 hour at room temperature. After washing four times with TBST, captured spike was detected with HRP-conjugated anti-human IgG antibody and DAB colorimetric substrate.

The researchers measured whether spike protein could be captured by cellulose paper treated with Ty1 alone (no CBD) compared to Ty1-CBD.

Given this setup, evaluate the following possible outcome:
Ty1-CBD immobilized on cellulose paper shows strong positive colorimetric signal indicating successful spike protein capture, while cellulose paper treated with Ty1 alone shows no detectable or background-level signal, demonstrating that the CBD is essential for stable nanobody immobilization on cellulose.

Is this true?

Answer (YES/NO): NO